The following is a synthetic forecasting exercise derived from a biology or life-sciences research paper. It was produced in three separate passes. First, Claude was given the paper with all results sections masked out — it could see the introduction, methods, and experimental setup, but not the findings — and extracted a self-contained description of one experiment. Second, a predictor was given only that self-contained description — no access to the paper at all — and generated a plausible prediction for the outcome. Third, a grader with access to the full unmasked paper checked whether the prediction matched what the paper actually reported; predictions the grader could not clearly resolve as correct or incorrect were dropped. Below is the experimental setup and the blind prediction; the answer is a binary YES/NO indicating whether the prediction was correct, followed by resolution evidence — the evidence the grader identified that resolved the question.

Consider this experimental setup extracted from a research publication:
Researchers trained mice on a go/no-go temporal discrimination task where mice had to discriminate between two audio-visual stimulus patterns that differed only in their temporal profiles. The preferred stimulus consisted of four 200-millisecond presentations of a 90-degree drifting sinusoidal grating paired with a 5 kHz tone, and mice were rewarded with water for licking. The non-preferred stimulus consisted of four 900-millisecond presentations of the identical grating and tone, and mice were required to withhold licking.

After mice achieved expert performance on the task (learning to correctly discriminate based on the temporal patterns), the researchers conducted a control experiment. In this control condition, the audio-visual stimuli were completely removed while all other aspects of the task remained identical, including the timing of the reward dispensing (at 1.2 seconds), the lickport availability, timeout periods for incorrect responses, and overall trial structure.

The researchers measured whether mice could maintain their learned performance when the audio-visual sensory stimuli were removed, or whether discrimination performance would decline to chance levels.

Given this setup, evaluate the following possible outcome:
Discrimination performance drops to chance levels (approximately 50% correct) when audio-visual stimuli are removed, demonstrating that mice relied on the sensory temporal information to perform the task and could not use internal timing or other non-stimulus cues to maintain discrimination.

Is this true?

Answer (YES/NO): YES